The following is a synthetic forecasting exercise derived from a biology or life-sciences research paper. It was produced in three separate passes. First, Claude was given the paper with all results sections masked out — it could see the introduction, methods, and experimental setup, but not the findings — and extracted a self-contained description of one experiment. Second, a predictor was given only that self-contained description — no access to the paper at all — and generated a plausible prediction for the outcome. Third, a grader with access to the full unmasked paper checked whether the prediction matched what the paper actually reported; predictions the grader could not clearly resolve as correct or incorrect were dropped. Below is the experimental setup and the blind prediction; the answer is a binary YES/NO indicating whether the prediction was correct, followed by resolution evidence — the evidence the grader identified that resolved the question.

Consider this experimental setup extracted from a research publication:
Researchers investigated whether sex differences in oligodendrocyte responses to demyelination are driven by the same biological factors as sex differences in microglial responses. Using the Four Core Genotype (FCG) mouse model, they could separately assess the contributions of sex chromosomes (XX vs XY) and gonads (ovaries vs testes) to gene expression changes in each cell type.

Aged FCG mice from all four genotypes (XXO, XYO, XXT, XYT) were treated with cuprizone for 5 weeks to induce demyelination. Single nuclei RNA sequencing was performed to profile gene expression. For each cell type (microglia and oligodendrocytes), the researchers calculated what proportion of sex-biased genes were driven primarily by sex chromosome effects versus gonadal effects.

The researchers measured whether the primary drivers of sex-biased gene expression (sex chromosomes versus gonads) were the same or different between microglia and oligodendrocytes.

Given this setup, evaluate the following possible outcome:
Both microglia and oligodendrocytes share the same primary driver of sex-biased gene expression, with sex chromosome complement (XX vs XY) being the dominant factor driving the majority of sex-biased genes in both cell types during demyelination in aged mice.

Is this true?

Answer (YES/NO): NO